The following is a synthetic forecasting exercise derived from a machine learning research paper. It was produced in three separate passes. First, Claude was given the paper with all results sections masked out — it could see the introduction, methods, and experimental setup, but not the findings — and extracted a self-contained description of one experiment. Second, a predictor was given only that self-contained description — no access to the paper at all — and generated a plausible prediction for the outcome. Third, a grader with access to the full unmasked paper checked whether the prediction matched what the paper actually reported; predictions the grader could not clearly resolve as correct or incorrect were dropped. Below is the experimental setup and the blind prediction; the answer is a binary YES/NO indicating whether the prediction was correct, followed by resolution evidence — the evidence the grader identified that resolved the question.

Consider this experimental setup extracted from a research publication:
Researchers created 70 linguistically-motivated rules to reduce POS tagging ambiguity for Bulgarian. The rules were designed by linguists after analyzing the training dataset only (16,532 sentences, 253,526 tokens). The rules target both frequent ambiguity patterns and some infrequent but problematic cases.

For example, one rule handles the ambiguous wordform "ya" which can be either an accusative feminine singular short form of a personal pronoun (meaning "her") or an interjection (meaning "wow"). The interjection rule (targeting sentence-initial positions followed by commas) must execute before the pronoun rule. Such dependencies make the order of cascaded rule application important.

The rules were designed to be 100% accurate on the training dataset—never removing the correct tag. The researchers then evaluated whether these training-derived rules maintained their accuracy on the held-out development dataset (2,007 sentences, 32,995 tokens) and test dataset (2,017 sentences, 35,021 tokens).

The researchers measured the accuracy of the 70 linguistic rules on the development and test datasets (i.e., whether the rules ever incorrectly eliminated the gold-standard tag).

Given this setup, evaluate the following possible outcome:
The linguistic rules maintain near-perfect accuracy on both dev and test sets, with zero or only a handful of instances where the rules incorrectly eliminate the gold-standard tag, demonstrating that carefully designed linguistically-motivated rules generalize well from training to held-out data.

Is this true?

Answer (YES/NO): YES